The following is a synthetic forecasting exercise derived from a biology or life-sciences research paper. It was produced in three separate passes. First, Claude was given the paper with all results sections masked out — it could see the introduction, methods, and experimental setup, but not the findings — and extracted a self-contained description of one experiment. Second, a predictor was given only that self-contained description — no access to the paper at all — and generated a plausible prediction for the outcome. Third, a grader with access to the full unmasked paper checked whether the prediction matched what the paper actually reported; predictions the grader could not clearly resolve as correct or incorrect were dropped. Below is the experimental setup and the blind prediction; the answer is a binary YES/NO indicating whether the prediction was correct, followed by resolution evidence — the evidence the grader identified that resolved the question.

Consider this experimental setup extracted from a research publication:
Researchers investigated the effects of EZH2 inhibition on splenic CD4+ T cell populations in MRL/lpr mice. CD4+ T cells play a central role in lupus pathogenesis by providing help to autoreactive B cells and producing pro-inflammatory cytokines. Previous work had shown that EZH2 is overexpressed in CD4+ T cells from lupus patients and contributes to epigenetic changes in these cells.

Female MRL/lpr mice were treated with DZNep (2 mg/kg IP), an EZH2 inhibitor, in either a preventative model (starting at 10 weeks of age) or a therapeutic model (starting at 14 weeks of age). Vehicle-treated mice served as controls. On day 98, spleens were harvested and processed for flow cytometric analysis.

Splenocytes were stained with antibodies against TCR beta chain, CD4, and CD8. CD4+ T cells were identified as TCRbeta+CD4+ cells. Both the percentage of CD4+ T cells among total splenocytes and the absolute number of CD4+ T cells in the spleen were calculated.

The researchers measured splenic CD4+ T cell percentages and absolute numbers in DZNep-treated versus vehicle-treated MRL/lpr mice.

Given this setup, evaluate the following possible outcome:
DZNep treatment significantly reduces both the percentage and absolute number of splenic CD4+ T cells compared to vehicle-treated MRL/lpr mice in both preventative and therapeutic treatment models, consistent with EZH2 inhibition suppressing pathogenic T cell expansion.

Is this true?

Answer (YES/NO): NO